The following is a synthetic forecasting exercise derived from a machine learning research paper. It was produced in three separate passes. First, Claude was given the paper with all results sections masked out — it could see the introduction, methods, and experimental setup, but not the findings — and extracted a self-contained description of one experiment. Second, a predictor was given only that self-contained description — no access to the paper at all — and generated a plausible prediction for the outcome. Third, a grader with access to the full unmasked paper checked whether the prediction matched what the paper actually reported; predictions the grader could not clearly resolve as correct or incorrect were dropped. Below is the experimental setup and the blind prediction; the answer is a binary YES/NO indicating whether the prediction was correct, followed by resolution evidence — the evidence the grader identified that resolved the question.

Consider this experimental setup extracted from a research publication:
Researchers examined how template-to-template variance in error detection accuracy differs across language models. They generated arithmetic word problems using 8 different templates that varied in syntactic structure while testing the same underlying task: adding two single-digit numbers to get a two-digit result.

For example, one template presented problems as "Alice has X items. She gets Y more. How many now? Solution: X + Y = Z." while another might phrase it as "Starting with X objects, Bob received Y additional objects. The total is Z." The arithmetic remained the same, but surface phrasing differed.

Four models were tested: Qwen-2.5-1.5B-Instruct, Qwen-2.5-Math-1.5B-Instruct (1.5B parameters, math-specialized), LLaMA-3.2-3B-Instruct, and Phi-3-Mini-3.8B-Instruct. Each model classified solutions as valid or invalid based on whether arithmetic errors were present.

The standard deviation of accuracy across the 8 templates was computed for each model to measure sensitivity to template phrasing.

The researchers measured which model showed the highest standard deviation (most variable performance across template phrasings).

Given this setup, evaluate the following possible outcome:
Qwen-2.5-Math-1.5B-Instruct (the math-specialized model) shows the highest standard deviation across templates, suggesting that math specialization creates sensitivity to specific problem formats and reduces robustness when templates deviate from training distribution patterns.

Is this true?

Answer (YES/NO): NO